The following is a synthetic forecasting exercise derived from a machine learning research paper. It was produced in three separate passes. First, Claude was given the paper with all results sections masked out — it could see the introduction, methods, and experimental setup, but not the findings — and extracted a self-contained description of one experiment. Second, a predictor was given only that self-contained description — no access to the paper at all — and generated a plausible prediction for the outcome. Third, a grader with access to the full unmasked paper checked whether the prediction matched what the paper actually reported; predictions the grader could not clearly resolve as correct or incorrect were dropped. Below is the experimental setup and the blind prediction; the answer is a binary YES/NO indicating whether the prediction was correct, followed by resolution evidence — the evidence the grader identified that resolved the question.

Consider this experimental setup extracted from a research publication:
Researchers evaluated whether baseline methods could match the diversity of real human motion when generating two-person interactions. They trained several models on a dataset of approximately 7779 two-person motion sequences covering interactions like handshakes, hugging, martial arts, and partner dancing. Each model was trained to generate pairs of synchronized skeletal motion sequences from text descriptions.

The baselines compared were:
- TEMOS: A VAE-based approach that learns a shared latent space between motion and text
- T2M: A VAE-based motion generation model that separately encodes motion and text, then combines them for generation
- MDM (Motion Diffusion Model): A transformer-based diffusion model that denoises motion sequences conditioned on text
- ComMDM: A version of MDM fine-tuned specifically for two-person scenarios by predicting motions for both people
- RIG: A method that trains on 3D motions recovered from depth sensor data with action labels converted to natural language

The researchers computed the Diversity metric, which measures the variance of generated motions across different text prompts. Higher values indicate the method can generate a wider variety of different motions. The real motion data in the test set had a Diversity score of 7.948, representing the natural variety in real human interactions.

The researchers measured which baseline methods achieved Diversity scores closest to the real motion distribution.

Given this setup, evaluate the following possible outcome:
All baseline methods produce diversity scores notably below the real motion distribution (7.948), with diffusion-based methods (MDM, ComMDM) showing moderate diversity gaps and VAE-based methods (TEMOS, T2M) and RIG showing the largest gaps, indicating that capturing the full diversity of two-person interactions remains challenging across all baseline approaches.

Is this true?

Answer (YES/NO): NO